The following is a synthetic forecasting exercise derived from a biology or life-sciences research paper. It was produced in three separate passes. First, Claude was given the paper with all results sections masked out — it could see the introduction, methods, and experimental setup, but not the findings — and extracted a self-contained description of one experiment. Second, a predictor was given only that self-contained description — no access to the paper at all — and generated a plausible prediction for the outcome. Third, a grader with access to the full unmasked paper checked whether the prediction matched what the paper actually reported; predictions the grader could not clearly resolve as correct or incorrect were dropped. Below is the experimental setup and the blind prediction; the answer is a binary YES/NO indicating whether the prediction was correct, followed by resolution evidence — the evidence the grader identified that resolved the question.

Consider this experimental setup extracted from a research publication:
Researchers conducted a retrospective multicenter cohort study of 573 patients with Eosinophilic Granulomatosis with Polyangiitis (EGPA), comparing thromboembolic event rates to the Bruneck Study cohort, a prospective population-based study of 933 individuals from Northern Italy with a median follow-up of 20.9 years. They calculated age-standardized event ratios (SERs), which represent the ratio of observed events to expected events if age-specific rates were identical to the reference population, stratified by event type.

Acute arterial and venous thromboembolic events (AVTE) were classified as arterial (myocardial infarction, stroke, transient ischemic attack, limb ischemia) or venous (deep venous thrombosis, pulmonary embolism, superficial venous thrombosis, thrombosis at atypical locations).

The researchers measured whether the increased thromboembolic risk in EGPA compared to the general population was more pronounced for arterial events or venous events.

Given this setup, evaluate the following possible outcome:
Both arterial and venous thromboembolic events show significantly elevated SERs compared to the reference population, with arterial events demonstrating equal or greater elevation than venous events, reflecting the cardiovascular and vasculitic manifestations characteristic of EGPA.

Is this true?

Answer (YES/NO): NO